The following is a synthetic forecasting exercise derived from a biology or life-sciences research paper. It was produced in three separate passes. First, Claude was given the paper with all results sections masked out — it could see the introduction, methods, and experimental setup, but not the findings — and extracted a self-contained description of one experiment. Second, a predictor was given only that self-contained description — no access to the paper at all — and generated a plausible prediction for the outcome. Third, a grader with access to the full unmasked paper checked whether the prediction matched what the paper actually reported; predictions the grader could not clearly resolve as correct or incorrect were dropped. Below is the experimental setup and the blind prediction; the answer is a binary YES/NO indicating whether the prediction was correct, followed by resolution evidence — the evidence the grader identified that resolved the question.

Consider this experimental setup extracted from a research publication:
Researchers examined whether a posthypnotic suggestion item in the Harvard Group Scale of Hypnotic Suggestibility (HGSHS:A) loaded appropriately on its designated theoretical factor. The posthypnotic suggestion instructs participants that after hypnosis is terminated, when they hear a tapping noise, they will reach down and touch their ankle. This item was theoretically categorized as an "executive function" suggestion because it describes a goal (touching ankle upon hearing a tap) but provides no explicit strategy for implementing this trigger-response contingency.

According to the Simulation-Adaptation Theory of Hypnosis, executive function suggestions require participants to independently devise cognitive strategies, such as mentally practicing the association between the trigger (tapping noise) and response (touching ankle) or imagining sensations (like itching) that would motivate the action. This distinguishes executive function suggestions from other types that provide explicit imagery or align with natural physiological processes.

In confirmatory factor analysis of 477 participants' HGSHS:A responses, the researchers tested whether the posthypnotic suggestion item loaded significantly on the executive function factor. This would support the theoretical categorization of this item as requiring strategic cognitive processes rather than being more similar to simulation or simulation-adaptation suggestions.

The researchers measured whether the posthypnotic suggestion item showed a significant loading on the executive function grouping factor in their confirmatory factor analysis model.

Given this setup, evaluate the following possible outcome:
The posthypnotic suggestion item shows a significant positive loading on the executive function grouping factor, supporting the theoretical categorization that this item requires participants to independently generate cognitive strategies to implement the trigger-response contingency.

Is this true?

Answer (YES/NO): NO